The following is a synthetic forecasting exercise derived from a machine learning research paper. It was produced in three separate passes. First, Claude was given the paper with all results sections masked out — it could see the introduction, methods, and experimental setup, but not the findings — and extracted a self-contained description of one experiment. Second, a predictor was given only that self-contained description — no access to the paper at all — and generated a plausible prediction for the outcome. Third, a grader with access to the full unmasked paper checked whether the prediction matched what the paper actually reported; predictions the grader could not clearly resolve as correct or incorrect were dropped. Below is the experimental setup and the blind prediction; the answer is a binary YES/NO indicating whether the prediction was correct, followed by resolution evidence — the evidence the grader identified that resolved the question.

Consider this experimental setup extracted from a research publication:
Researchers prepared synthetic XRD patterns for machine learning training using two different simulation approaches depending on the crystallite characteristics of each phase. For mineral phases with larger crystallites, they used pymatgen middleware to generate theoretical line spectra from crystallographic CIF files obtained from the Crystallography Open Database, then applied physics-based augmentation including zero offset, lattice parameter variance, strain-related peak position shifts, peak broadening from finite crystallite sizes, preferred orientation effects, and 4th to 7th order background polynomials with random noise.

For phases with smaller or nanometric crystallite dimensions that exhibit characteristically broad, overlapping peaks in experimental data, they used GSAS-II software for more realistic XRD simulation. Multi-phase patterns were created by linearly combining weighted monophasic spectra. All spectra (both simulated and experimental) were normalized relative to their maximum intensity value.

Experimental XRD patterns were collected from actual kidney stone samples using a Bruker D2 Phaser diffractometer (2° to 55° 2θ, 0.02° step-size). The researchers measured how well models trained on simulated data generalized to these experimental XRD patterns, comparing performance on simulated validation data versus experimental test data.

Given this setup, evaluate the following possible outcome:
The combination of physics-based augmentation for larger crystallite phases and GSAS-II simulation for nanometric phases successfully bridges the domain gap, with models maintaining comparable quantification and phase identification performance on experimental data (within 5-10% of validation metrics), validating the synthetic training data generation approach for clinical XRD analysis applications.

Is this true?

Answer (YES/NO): NO